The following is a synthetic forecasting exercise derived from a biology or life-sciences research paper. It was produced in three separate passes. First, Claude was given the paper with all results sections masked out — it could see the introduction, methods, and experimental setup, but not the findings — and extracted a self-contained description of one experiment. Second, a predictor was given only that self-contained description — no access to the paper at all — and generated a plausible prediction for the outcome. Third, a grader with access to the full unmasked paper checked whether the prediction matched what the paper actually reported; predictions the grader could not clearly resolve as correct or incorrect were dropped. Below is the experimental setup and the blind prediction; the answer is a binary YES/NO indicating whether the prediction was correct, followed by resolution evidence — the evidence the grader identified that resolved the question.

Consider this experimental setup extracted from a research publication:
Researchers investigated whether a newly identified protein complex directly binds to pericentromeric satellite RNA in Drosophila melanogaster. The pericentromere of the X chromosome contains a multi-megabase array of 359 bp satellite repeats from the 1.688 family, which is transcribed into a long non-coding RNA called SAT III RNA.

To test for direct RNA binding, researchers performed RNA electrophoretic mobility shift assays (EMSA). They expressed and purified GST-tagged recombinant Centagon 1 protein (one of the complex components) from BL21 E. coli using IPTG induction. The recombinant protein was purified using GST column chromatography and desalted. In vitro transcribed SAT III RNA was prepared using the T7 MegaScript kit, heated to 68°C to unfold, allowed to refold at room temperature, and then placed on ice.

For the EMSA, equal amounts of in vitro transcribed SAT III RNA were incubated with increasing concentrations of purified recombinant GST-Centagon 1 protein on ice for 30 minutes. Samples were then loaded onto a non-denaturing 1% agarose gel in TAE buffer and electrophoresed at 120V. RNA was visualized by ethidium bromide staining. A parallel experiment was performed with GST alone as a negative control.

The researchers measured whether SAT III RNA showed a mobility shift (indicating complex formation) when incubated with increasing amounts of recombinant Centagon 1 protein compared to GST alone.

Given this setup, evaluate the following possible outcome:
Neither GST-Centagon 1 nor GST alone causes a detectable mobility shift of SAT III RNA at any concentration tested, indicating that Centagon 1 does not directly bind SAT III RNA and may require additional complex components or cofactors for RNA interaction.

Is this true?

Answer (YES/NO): NO